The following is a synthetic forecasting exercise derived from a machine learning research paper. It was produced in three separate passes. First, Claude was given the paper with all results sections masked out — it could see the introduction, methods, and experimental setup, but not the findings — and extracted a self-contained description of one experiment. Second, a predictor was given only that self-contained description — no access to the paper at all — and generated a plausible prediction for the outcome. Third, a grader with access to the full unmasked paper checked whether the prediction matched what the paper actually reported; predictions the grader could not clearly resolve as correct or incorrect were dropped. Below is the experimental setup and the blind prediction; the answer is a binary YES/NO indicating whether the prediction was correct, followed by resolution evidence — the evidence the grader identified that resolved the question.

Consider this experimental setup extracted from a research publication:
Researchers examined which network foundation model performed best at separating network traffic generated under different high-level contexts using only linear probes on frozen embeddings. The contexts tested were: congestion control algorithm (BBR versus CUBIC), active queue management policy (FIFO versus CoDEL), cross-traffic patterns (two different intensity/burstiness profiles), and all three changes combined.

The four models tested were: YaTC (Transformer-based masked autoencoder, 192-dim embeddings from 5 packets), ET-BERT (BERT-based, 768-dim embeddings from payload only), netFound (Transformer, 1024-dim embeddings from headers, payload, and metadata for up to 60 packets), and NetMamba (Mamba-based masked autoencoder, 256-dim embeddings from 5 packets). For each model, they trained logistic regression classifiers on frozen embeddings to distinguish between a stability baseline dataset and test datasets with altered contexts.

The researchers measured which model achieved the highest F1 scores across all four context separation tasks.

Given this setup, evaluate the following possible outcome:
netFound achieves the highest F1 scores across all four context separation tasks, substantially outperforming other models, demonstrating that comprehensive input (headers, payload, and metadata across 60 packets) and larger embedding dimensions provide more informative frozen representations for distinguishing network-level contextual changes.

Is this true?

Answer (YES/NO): YES